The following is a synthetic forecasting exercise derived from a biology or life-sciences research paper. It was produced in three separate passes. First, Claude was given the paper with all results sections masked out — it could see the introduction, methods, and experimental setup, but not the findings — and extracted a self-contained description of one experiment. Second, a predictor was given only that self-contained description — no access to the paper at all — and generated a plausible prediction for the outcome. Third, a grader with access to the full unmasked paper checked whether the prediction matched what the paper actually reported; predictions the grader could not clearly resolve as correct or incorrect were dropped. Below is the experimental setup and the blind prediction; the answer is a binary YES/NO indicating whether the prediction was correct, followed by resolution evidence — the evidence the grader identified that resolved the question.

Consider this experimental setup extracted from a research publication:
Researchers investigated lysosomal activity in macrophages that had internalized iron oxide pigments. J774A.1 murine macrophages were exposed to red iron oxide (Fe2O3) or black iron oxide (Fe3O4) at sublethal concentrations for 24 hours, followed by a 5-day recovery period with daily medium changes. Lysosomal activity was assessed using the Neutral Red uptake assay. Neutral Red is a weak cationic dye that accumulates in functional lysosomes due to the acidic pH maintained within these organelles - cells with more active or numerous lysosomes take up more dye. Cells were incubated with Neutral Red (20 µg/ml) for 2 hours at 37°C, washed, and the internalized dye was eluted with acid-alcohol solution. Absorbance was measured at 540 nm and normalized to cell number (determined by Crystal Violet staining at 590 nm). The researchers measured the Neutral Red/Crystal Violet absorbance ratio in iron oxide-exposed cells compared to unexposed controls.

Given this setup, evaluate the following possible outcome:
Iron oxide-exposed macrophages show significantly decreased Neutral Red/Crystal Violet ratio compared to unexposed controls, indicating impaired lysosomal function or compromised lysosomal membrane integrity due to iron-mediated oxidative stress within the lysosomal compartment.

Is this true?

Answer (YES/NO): NO